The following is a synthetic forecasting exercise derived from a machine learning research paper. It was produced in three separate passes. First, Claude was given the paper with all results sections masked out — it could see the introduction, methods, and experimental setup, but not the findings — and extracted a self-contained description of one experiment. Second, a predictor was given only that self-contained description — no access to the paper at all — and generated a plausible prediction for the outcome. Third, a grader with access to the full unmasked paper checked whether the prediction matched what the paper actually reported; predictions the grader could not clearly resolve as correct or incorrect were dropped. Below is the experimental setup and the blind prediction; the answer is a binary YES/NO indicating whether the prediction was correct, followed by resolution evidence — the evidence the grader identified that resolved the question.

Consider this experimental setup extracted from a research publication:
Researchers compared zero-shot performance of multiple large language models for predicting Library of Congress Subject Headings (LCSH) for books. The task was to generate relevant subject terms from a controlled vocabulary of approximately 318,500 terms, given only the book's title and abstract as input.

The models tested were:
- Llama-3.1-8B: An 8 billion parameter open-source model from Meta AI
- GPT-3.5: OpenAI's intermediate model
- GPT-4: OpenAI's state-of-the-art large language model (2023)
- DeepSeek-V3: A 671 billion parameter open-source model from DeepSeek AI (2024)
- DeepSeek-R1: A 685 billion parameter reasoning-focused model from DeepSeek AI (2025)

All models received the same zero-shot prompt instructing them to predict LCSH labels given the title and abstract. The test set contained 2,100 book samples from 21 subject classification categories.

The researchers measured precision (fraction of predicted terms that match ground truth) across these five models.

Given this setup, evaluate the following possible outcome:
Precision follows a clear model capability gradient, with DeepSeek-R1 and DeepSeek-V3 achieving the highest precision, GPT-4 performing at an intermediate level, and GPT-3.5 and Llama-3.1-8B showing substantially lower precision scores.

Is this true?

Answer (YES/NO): NO